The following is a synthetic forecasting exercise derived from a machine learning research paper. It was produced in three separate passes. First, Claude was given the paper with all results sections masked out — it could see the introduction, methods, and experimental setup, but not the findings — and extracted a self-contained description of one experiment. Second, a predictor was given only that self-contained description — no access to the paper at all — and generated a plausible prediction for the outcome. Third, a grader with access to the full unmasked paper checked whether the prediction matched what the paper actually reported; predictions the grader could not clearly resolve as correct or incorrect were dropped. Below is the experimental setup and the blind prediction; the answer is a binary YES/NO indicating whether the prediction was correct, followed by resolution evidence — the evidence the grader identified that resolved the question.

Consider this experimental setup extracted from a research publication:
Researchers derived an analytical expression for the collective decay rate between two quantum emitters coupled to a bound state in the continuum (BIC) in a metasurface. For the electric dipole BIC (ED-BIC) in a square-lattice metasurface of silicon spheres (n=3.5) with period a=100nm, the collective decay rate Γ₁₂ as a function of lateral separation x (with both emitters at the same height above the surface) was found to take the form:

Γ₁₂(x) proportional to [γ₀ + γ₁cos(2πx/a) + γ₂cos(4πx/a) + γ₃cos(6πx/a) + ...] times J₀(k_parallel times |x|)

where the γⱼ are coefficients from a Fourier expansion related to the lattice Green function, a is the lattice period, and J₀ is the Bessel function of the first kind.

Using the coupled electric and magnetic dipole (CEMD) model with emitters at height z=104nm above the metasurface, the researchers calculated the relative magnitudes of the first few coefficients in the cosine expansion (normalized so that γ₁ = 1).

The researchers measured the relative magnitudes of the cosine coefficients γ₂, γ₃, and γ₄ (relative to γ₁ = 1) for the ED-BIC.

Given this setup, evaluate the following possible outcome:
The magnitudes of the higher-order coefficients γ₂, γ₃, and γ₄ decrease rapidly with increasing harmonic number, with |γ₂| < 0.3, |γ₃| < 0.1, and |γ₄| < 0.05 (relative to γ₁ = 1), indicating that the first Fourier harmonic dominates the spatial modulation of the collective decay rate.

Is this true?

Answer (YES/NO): NO